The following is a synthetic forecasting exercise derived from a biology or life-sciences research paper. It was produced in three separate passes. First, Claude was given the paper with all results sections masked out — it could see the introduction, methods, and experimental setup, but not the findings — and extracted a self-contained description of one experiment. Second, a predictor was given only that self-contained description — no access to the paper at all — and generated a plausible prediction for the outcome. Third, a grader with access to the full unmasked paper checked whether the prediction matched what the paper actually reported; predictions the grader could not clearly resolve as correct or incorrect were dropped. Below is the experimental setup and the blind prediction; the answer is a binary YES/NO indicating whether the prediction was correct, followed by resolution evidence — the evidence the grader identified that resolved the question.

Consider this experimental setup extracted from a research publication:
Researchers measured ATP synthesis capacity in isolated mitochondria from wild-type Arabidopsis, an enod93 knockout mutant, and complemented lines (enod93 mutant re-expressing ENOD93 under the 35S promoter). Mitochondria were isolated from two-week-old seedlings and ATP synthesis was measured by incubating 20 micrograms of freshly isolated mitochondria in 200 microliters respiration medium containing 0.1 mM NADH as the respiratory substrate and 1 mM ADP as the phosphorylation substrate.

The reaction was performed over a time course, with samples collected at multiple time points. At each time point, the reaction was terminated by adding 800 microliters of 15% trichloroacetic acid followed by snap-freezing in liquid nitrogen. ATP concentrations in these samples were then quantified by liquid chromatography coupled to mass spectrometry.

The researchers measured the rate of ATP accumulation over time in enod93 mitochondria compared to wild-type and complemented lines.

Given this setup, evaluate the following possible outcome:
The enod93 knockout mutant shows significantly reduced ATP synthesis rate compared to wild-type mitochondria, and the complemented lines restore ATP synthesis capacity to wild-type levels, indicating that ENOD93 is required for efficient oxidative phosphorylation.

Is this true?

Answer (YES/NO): YES